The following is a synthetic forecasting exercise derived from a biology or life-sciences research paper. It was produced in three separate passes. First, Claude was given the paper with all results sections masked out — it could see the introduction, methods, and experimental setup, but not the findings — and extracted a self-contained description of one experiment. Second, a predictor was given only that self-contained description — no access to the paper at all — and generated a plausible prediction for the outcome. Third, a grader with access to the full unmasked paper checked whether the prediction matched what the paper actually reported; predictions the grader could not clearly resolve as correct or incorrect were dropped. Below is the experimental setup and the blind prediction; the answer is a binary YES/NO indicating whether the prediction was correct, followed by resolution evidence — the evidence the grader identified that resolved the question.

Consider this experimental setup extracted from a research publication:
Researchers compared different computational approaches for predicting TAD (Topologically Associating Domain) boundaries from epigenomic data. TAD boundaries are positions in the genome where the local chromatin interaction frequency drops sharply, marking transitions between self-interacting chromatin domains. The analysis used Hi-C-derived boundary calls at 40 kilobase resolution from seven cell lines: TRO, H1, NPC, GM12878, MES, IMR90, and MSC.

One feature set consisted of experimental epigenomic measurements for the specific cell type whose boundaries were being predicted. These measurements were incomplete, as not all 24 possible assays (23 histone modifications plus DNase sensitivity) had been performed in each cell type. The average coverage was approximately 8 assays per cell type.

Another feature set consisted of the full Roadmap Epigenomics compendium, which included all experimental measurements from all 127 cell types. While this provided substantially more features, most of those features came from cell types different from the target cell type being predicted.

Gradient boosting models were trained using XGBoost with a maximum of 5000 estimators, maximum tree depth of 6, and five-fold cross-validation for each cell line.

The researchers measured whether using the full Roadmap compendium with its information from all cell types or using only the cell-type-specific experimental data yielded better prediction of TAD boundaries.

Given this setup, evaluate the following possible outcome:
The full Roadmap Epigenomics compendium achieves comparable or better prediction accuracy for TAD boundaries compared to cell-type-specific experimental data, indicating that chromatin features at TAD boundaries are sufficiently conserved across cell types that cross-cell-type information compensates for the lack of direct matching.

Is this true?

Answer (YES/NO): YES